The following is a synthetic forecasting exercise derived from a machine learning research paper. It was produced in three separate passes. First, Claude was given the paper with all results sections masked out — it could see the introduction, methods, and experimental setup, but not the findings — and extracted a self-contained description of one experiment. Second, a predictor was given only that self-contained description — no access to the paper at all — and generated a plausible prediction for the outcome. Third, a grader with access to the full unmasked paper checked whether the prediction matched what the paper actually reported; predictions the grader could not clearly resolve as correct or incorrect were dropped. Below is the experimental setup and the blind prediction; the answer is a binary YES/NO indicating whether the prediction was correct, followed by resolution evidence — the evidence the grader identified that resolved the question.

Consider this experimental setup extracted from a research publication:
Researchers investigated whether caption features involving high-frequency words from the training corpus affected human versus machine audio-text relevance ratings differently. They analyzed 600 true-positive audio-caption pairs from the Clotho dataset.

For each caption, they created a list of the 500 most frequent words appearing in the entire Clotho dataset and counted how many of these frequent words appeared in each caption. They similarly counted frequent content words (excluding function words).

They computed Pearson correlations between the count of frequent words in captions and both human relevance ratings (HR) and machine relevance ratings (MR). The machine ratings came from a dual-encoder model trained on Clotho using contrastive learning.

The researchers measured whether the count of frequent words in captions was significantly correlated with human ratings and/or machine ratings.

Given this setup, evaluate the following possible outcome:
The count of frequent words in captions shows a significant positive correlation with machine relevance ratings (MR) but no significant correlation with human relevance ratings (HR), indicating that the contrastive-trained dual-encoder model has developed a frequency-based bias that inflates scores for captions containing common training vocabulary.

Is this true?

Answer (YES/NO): NO